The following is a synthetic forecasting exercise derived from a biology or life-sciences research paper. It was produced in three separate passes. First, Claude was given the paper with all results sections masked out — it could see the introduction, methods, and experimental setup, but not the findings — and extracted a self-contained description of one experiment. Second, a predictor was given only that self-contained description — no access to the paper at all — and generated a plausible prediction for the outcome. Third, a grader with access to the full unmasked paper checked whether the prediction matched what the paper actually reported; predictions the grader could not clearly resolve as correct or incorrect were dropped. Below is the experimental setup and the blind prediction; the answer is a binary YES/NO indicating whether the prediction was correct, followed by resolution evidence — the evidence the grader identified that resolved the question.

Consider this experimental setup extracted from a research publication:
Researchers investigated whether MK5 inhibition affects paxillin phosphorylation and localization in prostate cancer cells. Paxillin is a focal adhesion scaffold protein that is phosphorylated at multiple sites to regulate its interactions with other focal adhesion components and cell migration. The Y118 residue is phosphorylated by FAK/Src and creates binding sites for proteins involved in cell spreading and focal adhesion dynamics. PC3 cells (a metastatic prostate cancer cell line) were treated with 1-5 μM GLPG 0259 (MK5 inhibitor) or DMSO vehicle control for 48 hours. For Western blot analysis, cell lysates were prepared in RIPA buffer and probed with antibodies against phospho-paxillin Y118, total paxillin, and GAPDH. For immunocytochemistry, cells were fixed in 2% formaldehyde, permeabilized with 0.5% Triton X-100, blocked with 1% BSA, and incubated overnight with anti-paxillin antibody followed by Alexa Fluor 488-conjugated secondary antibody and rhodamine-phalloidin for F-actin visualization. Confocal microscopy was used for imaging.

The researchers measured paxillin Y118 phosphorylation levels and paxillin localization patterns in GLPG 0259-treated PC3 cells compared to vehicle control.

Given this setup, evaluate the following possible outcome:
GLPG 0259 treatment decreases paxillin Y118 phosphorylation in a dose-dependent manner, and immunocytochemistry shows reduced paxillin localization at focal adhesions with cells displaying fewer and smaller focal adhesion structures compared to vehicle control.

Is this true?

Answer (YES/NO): NO